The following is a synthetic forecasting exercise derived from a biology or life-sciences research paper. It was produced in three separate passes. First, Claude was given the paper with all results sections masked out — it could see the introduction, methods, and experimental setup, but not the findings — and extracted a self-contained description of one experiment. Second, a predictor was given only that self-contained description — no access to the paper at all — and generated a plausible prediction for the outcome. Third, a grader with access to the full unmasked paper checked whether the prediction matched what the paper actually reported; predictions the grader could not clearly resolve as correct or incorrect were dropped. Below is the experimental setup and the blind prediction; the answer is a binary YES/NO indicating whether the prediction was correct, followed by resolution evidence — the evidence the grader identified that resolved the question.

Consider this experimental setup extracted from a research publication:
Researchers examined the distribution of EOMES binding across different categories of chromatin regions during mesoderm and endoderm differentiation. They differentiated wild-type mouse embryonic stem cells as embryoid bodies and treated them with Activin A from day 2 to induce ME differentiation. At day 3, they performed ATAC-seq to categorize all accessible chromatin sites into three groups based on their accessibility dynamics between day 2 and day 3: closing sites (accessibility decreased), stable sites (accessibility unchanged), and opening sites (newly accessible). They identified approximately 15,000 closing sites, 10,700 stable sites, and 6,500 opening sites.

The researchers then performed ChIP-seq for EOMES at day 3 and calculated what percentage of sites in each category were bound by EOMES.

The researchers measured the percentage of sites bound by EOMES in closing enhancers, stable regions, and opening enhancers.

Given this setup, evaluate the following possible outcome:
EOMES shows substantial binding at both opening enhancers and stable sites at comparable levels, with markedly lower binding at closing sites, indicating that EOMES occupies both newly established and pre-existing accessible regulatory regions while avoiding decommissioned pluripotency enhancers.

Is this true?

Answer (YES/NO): NO